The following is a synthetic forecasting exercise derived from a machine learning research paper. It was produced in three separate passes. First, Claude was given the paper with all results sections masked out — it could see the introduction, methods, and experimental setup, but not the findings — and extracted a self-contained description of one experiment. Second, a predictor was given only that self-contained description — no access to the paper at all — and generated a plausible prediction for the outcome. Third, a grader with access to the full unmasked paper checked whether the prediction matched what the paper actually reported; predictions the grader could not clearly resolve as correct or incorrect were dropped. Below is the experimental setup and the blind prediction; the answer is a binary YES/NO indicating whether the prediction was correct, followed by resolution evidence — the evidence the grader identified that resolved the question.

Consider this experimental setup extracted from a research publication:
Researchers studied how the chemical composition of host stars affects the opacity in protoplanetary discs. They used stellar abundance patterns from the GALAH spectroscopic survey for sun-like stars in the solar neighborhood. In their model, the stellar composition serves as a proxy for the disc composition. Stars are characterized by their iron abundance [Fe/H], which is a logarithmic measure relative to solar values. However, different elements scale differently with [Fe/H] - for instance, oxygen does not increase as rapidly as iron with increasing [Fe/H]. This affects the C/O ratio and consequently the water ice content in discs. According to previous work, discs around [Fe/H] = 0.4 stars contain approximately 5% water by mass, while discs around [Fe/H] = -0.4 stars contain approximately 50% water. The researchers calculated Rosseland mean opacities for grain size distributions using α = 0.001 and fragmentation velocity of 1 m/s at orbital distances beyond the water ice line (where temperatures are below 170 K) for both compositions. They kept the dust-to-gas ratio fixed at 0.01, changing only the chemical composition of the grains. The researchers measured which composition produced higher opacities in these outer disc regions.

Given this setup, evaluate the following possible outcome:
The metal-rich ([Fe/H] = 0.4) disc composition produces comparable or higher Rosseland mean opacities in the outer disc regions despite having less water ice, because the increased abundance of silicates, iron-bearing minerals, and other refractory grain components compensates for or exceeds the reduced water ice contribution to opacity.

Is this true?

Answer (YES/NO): NO